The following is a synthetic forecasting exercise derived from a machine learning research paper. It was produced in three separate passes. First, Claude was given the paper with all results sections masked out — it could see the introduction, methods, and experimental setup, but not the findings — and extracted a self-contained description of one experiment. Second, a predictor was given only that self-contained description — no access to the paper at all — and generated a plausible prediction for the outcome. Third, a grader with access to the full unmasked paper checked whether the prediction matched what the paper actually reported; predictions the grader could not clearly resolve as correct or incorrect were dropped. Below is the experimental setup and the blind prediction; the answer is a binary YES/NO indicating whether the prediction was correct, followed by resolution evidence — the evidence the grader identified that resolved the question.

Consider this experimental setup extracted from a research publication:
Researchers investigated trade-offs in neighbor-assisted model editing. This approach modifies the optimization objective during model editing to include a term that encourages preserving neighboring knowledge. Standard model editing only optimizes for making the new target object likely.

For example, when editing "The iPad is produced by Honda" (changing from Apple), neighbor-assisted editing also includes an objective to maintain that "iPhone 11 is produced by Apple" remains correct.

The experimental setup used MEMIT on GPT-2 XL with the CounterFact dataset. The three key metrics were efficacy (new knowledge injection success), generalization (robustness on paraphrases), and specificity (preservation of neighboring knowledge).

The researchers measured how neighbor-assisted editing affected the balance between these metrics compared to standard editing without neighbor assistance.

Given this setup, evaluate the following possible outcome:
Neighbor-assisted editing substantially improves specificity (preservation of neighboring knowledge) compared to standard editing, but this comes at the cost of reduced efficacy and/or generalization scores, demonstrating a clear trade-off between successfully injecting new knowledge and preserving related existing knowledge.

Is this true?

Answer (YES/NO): NO